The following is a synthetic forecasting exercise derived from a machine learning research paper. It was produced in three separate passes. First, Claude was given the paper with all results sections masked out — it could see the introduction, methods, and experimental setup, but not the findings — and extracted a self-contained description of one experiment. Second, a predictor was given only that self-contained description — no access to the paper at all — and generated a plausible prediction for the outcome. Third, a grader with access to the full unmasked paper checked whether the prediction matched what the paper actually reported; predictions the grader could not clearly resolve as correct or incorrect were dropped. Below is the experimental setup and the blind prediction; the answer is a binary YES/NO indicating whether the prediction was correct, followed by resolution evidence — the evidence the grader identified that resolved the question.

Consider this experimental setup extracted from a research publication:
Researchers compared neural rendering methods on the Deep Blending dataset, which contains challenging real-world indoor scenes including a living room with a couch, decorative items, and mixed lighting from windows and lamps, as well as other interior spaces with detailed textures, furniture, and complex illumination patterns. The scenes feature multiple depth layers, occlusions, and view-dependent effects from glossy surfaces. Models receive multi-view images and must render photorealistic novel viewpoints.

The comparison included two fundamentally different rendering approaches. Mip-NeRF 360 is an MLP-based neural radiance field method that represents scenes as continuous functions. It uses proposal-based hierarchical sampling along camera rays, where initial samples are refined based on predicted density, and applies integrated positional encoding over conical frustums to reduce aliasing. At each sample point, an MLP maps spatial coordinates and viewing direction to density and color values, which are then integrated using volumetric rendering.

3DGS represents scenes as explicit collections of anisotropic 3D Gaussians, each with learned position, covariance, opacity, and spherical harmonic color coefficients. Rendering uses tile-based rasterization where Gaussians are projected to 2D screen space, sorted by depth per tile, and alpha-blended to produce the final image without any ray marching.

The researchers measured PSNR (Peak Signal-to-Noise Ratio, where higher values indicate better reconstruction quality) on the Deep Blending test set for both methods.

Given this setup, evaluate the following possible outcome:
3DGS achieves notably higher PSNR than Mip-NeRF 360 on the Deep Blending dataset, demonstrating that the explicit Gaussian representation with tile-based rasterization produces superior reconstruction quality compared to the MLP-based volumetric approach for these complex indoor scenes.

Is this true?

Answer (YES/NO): NO